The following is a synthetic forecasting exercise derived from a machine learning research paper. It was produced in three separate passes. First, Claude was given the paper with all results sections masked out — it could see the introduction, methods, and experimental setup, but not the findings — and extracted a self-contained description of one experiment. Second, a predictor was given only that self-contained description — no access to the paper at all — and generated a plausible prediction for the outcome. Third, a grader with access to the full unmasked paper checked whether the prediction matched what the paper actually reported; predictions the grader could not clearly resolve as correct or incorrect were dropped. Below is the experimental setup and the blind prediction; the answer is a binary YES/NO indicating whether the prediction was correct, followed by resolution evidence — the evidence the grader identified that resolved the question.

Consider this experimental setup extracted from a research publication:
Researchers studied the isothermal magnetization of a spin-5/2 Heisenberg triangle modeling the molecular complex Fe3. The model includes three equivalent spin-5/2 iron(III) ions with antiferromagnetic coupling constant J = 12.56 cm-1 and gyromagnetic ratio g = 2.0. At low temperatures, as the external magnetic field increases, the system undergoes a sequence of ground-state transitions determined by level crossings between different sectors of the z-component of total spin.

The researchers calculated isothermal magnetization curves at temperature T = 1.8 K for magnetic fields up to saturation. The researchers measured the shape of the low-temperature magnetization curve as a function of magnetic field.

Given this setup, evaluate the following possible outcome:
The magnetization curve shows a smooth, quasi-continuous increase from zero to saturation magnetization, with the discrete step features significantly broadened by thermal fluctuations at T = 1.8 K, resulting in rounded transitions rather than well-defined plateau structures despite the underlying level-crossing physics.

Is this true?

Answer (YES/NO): NO